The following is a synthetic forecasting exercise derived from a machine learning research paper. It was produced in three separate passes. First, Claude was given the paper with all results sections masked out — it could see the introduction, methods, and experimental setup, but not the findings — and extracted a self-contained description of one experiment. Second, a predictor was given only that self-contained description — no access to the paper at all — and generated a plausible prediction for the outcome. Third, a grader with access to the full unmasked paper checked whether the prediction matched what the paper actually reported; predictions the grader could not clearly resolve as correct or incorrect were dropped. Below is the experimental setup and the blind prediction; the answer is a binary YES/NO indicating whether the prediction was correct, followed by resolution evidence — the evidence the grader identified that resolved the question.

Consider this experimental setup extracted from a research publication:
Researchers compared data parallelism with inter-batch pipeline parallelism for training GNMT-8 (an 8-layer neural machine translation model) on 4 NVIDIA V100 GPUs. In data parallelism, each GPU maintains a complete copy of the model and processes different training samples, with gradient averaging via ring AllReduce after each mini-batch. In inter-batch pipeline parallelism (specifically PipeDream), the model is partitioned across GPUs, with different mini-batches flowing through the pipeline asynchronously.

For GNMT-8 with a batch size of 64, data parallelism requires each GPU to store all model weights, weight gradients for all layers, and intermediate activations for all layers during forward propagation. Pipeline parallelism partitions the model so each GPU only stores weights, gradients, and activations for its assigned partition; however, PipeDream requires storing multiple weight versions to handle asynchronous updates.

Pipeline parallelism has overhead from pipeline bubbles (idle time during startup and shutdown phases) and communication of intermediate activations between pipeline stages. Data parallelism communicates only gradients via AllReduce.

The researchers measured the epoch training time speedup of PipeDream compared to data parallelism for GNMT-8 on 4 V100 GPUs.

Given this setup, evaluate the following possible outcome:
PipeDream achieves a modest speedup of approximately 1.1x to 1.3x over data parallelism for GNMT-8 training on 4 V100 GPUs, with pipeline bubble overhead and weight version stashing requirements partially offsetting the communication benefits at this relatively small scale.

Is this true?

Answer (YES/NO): NO